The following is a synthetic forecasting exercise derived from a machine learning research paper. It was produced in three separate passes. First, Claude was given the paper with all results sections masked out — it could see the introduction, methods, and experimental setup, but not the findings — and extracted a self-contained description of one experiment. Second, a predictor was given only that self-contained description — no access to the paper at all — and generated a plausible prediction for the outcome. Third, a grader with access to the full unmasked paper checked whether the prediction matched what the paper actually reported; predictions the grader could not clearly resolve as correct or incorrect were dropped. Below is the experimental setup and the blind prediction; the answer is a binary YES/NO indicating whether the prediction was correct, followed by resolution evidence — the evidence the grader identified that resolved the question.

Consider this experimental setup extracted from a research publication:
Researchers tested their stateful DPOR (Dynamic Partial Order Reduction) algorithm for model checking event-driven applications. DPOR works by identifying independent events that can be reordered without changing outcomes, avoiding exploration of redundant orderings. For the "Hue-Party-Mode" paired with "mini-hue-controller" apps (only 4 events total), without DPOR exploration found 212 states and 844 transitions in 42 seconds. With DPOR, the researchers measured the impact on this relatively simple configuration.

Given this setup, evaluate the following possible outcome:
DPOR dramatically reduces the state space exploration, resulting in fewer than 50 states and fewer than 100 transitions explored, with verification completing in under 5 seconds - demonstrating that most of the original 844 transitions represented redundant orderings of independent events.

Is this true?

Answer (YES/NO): NO